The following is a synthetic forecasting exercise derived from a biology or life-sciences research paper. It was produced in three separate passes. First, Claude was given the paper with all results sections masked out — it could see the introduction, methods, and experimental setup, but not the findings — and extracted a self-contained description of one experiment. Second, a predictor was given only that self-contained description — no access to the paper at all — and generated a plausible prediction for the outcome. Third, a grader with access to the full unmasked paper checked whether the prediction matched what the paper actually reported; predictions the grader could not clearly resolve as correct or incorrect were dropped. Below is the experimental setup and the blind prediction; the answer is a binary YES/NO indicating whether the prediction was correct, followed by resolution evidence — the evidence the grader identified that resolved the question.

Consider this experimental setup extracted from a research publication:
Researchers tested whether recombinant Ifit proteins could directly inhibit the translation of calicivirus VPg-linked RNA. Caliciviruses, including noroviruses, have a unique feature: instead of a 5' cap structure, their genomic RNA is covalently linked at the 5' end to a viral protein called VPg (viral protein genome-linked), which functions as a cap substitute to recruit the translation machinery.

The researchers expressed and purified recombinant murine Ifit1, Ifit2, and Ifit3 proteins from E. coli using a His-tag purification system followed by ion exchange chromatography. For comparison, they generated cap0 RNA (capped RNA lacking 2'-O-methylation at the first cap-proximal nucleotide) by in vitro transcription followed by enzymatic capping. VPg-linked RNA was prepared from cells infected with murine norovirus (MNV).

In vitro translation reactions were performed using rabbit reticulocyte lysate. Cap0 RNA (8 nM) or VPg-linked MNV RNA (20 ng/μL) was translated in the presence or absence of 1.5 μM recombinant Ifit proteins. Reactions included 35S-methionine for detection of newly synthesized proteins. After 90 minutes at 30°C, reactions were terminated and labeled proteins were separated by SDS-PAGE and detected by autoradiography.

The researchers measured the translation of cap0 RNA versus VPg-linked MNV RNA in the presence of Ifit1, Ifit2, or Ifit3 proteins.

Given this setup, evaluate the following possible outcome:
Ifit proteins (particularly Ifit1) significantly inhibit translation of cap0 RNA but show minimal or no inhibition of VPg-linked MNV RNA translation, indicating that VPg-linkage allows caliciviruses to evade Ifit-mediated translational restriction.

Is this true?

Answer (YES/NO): YES